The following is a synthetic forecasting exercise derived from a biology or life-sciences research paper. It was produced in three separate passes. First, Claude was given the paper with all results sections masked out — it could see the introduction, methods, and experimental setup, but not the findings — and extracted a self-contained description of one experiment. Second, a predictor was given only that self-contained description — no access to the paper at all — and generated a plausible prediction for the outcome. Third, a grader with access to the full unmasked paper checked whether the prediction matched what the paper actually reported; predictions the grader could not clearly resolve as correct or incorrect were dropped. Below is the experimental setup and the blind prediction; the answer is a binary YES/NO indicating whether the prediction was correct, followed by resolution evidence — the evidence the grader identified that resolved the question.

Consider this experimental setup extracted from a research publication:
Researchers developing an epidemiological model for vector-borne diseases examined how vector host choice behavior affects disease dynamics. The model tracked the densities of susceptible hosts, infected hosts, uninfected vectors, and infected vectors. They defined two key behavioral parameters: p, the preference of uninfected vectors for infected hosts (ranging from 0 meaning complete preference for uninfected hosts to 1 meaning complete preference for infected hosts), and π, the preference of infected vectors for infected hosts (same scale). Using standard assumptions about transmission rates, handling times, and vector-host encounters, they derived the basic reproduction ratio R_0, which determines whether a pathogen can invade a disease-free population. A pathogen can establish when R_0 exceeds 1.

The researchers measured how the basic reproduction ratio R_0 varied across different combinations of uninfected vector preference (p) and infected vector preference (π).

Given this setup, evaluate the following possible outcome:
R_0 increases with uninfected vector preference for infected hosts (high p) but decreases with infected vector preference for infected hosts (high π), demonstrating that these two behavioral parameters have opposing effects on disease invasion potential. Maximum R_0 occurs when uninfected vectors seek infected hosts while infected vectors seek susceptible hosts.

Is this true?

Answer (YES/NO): YES